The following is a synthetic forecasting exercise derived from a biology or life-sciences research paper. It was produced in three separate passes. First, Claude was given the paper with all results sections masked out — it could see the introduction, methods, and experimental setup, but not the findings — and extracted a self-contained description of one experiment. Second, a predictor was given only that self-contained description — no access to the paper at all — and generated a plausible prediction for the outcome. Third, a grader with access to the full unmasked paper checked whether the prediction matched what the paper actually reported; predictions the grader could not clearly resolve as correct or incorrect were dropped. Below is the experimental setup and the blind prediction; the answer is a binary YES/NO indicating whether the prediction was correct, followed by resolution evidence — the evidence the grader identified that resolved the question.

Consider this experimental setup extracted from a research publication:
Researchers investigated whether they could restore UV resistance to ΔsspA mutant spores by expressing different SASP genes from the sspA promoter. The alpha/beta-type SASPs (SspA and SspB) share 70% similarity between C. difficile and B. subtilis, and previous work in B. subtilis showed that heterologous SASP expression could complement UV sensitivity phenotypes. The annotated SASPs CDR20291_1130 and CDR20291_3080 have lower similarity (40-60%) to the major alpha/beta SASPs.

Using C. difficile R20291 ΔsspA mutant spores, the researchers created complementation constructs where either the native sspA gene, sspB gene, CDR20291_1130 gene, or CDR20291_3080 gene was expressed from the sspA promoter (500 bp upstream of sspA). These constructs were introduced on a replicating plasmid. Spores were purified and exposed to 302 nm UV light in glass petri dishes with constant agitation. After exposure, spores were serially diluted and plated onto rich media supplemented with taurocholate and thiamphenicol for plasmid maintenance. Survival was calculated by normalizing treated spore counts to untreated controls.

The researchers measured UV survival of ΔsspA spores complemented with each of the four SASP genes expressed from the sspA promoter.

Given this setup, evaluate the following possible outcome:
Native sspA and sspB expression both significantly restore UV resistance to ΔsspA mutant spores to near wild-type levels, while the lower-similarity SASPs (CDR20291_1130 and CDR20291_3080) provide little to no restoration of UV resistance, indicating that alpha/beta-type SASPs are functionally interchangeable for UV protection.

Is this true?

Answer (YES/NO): NO